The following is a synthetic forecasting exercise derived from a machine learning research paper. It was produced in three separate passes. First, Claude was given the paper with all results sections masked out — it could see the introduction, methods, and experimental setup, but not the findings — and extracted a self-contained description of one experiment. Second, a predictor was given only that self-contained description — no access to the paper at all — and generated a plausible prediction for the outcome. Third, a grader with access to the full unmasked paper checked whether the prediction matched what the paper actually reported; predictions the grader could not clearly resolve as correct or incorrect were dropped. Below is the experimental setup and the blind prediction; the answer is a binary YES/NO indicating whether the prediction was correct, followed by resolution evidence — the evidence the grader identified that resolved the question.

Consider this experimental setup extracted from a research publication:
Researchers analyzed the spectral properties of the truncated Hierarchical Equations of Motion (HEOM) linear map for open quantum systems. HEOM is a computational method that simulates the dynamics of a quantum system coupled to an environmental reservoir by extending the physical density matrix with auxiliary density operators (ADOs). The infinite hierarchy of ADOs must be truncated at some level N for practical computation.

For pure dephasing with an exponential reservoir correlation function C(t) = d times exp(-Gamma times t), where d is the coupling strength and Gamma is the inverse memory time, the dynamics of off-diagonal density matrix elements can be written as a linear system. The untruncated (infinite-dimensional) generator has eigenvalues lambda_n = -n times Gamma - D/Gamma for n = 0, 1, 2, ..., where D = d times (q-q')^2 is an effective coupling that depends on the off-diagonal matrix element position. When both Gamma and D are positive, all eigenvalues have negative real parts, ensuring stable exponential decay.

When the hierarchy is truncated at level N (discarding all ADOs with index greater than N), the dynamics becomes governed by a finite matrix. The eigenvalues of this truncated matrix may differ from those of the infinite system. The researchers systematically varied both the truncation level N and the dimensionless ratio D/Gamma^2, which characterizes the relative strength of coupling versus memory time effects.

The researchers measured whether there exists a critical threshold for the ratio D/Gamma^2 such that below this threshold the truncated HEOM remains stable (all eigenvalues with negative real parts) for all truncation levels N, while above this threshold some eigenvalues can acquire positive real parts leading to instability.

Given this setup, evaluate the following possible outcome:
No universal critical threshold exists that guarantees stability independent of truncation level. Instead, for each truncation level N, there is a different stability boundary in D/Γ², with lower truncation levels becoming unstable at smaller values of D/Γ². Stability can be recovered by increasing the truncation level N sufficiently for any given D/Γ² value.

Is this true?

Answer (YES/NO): NO